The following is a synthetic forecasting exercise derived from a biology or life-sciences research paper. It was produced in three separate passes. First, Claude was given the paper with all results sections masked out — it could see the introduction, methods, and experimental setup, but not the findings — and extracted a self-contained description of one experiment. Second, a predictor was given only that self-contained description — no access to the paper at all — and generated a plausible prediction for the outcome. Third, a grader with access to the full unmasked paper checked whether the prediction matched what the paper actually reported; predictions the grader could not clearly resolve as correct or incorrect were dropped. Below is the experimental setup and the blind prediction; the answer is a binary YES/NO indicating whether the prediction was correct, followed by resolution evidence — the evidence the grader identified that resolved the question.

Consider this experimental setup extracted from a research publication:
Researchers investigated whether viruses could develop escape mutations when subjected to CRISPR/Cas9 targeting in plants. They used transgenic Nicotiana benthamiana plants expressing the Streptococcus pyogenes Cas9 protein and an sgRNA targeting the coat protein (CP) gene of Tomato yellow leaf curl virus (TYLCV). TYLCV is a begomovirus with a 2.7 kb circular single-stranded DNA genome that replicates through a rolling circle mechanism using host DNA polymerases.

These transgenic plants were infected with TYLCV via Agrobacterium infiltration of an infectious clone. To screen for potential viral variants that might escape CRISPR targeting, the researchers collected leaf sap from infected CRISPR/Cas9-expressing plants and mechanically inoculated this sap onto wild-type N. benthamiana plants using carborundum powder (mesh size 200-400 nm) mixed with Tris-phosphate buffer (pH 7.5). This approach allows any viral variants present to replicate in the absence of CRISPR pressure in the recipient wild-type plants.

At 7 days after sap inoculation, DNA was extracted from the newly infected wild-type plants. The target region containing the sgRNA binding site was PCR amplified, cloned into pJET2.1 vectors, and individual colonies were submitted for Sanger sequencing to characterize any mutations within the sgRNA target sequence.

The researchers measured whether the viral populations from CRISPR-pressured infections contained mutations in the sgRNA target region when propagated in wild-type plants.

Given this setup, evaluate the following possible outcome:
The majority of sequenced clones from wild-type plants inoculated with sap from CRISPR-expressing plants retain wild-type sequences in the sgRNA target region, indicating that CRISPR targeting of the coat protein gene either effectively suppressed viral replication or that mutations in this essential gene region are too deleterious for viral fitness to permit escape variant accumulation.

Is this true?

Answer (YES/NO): NO